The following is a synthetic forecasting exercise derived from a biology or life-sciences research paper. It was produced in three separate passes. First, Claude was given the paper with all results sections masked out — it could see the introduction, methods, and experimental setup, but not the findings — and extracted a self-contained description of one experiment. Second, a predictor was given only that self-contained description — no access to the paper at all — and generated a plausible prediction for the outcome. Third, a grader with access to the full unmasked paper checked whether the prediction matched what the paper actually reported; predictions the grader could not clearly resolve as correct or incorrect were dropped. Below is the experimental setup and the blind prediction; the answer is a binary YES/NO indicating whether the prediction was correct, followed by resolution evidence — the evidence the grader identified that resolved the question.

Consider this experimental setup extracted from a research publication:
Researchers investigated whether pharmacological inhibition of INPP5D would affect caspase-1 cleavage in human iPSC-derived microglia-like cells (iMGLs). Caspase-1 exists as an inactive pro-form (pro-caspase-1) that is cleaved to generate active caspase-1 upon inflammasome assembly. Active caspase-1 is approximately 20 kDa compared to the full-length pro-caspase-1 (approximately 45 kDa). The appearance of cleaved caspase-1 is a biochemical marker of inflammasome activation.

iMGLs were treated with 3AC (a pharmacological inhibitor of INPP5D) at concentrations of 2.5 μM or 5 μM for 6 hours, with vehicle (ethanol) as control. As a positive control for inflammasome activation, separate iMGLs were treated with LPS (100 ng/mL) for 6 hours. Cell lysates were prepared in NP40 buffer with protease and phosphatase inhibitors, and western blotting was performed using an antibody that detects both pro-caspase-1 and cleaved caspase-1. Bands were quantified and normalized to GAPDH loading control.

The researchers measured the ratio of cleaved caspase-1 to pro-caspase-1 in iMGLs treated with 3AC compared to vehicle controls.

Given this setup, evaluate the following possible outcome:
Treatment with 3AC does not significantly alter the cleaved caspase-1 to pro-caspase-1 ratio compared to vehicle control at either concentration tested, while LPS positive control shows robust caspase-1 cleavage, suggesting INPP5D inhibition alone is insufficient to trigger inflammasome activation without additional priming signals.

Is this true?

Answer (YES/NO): NO